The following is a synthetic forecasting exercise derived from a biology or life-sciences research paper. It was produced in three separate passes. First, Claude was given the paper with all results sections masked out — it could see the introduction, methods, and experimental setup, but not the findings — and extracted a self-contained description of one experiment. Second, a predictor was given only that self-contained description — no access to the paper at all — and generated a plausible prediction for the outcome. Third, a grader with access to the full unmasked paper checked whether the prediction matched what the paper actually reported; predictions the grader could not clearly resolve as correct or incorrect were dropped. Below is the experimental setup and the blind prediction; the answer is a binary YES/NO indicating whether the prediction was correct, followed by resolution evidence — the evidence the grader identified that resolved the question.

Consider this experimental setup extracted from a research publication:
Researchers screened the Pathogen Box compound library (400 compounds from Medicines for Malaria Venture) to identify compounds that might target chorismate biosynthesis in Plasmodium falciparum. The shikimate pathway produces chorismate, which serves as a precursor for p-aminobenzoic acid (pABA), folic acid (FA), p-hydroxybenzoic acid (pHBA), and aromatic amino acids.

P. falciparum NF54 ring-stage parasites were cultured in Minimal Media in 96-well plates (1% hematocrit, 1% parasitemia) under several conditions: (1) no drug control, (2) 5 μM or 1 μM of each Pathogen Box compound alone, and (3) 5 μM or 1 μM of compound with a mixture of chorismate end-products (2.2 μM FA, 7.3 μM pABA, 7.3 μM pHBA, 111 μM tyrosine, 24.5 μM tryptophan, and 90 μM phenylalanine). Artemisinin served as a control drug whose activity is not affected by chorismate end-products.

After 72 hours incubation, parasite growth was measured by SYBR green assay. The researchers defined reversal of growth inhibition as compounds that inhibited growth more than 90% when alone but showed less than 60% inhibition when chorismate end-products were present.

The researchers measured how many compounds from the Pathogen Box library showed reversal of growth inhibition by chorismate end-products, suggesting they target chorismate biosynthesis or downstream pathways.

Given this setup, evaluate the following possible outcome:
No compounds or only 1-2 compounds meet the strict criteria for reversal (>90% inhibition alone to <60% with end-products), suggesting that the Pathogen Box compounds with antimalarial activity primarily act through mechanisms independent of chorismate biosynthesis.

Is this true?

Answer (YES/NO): YES